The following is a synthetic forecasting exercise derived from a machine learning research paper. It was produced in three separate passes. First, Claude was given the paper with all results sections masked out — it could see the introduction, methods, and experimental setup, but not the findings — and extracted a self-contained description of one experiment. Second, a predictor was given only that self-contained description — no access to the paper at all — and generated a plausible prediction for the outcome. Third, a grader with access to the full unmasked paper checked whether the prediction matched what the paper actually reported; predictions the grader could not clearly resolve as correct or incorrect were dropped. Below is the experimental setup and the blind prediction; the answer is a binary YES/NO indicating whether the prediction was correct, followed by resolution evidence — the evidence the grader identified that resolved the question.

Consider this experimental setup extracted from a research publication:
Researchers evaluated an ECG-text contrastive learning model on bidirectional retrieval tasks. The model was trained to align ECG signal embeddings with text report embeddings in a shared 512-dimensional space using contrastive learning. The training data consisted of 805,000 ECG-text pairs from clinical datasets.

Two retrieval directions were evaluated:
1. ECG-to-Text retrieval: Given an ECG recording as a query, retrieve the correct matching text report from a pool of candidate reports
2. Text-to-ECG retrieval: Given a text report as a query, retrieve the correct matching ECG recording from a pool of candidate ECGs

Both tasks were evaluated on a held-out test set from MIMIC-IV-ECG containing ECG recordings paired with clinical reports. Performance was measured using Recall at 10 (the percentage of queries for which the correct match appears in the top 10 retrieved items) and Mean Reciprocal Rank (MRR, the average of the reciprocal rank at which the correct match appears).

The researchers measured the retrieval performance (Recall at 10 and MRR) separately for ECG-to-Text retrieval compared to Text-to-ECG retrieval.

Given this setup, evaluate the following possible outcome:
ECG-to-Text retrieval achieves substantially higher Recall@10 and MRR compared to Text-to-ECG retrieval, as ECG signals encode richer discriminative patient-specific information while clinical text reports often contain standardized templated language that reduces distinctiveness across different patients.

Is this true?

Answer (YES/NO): NO